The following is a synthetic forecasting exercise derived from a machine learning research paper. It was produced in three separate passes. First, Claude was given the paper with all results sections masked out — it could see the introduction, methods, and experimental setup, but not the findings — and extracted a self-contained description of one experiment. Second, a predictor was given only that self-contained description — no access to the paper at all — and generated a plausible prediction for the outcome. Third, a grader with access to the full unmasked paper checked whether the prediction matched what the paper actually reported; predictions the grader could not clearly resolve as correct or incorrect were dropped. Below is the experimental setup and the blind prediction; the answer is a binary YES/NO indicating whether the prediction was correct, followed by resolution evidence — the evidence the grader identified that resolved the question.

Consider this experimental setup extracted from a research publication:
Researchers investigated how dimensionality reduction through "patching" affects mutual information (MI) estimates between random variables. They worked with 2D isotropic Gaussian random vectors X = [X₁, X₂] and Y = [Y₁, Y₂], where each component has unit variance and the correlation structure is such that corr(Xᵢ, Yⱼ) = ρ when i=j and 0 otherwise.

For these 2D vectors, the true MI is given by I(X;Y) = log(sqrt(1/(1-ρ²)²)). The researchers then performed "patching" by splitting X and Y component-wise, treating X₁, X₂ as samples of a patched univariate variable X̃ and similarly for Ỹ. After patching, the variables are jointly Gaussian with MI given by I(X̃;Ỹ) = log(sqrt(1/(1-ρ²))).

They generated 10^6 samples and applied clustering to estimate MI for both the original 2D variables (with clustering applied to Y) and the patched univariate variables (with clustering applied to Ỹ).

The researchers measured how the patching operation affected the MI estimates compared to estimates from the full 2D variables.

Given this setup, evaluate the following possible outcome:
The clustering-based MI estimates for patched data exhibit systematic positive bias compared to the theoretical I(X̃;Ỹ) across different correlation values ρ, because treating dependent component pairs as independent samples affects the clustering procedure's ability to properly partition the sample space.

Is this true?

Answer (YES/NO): NO